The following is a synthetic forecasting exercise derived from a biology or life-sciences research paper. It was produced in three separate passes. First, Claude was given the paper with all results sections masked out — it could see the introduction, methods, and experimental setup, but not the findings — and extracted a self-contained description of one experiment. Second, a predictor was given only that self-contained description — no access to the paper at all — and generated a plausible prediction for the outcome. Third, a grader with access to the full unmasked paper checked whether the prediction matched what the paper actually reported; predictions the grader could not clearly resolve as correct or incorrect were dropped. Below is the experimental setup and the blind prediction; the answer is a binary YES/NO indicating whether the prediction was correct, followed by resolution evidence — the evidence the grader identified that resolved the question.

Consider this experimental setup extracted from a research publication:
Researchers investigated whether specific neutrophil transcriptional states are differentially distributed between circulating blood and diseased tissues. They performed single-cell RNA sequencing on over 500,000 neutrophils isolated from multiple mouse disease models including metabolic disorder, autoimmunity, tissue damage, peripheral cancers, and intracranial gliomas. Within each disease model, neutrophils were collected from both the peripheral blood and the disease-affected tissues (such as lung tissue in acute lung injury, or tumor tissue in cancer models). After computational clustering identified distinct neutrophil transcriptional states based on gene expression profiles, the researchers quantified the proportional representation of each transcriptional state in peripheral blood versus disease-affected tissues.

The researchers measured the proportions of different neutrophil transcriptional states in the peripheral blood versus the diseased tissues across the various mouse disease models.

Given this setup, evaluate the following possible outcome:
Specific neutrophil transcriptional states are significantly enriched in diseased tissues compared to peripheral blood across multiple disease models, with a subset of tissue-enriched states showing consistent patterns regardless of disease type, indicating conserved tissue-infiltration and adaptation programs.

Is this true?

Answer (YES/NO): YES